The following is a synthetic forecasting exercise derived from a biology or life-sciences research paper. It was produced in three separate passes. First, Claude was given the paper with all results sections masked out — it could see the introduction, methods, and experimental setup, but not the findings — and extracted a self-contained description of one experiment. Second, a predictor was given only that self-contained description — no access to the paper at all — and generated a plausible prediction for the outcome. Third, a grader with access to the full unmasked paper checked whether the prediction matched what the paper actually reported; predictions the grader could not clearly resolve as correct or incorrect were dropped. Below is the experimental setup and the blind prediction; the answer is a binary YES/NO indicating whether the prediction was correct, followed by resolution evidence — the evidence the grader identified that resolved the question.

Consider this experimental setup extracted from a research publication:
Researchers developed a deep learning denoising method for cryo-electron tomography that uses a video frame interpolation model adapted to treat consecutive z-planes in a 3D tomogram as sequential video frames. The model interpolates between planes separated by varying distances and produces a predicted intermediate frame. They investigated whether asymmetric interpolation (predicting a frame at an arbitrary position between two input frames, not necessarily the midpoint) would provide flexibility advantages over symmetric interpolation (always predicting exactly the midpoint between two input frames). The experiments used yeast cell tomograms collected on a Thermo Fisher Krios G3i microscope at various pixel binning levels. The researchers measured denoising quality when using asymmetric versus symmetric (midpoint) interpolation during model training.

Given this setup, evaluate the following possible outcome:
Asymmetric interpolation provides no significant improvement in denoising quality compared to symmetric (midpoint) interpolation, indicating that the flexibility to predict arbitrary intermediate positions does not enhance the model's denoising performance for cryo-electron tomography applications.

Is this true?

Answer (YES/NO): YES